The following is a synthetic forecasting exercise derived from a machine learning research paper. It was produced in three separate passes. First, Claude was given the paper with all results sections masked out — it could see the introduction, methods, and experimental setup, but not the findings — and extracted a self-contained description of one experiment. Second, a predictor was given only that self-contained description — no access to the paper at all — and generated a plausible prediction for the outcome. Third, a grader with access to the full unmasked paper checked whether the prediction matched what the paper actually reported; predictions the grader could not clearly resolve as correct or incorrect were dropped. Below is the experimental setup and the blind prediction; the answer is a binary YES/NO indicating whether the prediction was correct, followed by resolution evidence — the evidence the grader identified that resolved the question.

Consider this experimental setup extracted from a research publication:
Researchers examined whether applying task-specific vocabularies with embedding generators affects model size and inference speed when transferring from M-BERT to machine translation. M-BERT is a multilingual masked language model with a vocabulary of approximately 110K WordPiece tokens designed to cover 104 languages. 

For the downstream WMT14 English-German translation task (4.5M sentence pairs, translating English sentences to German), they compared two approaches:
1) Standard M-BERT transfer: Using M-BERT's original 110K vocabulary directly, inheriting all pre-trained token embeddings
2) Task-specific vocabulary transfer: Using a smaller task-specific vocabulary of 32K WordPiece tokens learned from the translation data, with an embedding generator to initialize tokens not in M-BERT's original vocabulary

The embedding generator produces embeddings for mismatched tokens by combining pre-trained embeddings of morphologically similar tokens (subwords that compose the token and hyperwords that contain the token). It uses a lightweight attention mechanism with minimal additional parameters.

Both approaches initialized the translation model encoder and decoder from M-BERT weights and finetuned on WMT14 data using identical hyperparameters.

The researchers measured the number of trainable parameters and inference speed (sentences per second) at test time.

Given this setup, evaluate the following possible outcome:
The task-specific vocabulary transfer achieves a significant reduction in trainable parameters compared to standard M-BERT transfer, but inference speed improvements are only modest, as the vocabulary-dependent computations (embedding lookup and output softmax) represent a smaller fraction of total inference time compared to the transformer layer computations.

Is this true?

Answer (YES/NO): NO